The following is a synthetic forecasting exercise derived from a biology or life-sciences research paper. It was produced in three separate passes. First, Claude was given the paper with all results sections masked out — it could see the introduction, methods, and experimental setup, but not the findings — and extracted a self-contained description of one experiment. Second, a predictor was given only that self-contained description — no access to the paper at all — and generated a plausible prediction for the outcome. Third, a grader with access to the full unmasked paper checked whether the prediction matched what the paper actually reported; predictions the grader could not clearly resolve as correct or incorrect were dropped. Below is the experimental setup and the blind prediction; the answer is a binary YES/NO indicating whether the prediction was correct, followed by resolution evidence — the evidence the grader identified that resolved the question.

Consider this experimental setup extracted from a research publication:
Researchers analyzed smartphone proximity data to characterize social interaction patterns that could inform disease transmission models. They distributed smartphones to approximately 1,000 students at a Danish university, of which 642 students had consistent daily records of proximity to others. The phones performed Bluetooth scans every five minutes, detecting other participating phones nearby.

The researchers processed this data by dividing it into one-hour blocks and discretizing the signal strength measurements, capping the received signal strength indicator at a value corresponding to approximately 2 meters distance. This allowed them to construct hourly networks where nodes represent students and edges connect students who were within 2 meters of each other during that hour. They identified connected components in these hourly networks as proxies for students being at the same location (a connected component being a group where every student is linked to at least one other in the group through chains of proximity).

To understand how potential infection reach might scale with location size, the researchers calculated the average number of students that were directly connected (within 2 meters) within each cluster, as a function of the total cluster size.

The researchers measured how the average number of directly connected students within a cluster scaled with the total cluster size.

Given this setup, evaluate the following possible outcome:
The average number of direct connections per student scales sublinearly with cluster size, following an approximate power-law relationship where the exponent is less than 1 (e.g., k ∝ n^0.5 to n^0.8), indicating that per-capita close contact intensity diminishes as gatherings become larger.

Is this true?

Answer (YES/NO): YES